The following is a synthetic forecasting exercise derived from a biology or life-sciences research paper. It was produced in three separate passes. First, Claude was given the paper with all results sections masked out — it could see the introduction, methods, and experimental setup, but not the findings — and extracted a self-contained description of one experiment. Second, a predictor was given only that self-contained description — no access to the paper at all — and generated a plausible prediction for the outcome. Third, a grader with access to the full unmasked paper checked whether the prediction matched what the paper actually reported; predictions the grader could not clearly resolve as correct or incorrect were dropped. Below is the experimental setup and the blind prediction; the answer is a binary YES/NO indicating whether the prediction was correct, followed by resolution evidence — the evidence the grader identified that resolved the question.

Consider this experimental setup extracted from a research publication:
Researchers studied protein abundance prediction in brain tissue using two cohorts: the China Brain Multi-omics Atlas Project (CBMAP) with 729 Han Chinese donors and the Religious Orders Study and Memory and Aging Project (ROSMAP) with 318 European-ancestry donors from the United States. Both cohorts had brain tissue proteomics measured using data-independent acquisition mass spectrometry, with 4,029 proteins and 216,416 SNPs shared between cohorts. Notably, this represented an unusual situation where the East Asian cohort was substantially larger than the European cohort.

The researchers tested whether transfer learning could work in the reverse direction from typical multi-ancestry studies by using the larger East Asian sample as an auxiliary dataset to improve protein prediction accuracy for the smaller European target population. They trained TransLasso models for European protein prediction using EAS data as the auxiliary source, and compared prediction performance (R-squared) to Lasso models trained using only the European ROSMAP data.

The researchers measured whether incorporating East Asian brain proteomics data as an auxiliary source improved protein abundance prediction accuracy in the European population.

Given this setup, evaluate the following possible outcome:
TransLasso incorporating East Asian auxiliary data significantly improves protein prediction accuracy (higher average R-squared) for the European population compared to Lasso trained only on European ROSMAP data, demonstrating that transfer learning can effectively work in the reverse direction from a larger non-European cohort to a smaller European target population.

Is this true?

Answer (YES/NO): YES